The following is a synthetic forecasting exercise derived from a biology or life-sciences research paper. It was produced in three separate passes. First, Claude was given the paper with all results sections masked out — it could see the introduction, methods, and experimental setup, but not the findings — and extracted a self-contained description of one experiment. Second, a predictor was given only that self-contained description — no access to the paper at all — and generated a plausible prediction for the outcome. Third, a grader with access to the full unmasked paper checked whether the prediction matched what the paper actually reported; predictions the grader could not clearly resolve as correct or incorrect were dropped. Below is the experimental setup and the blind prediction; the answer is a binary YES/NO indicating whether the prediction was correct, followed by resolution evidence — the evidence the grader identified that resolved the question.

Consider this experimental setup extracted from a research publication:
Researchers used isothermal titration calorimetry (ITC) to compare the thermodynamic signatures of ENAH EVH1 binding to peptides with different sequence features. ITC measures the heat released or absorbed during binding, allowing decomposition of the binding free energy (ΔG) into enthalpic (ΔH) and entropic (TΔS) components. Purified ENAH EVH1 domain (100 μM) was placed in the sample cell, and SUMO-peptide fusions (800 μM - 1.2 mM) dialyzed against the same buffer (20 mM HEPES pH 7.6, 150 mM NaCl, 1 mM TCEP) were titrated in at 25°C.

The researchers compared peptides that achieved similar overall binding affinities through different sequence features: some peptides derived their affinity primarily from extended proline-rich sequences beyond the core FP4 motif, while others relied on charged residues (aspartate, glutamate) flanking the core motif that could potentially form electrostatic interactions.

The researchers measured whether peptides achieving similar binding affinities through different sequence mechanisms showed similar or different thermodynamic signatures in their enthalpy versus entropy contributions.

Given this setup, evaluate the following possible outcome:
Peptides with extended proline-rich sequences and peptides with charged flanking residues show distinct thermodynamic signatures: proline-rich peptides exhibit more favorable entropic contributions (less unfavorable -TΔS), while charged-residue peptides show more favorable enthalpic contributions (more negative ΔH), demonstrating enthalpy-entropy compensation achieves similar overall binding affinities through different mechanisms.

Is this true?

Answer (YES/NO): NO